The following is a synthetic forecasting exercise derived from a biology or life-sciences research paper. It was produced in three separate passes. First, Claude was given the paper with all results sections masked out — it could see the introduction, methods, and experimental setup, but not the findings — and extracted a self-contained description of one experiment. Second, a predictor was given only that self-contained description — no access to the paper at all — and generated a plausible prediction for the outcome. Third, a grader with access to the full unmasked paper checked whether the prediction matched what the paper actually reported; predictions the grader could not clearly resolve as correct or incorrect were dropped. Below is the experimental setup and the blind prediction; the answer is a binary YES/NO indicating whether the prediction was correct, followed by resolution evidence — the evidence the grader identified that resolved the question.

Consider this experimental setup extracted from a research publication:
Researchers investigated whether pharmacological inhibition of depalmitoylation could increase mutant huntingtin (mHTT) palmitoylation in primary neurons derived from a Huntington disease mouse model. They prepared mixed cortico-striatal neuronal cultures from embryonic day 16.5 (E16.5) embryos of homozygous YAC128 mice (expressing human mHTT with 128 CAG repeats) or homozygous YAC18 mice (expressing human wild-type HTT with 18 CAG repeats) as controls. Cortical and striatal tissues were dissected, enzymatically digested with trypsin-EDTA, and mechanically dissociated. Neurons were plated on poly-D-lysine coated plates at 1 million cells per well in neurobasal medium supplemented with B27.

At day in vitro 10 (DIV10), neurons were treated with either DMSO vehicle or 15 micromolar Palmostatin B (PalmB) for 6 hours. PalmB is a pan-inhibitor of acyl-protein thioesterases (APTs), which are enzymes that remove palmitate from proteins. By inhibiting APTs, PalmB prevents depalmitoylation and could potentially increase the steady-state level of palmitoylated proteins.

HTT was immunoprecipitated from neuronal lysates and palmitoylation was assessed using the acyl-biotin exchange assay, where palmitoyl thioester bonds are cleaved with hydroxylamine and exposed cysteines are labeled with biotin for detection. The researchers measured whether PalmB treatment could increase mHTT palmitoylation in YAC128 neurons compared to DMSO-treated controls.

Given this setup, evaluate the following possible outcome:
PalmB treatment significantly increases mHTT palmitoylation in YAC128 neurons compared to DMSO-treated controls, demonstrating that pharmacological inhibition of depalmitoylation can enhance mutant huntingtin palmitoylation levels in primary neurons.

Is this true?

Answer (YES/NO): YES